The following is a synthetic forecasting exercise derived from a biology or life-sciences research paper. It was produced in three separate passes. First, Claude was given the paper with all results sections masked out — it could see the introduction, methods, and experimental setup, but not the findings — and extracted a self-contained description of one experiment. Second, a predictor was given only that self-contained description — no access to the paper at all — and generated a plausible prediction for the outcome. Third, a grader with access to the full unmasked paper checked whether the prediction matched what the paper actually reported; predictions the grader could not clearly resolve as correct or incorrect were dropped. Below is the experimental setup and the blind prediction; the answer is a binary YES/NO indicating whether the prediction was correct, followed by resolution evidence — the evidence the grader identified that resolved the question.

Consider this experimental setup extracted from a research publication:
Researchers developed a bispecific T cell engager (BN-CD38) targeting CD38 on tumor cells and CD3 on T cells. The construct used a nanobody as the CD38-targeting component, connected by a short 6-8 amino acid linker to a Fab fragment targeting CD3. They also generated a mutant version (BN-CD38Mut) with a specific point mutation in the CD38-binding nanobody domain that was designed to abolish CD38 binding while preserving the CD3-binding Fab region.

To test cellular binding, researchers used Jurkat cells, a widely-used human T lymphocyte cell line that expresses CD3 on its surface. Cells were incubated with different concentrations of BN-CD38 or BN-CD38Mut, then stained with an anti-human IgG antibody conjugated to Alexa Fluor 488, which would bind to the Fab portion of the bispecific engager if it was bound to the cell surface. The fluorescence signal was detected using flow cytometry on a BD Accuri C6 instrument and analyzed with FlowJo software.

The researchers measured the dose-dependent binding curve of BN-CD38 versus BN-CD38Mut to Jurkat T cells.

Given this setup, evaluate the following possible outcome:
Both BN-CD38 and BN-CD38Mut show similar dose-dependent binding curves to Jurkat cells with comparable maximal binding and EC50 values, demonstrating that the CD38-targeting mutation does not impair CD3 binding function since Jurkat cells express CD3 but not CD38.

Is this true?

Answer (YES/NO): YES